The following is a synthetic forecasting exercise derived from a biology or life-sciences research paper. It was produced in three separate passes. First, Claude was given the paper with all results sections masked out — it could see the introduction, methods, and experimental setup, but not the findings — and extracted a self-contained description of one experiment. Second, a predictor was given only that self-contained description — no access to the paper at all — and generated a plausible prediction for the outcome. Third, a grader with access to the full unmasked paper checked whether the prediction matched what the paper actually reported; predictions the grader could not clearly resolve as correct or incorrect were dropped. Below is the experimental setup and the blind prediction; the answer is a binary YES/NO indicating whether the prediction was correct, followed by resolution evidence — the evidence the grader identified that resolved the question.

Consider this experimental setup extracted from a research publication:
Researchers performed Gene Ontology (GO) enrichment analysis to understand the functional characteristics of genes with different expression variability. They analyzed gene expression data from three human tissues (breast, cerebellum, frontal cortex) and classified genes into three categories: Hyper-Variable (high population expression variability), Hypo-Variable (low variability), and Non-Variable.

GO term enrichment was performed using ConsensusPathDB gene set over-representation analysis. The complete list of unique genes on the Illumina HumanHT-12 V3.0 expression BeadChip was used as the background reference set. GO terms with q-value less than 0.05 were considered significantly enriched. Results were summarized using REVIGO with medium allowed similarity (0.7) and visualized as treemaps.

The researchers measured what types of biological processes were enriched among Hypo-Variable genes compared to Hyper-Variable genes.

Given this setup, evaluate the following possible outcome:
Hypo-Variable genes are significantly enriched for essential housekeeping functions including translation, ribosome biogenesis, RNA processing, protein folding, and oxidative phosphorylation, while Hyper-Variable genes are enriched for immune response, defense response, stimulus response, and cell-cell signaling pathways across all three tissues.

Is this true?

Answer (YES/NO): NO